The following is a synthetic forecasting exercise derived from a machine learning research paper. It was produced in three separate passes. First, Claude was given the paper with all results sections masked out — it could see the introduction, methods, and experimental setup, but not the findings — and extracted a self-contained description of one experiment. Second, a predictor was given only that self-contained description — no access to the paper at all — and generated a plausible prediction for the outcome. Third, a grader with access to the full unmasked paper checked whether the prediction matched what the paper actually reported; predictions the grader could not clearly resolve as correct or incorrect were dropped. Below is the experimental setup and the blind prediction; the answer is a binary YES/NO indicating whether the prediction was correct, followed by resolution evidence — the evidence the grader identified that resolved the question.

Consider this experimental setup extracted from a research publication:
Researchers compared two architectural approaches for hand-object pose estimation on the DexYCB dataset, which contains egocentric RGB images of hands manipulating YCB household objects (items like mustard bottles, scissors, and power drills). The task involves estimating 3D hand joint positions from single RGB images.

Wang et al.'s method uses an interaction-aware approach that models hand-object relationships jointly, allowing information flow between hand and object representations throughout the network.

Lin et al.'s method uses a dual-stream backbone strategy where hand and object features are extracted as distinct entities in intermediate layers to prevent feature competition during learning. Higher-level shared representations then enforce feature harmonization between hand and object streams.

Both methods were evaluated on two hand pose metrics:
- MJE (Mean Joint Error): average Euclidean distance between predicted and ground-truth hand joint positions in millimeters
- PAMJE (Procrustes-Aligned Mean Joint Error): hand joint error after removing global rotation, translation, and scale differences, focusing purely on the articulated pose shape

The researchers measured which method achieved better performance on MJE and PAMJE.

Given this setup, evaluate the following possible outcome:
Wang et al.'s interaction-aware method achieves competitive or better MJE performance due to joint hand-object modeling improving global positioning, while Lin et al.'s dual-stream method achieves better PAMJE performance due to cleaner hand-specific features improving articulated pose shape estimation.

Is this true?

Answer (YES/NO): NO